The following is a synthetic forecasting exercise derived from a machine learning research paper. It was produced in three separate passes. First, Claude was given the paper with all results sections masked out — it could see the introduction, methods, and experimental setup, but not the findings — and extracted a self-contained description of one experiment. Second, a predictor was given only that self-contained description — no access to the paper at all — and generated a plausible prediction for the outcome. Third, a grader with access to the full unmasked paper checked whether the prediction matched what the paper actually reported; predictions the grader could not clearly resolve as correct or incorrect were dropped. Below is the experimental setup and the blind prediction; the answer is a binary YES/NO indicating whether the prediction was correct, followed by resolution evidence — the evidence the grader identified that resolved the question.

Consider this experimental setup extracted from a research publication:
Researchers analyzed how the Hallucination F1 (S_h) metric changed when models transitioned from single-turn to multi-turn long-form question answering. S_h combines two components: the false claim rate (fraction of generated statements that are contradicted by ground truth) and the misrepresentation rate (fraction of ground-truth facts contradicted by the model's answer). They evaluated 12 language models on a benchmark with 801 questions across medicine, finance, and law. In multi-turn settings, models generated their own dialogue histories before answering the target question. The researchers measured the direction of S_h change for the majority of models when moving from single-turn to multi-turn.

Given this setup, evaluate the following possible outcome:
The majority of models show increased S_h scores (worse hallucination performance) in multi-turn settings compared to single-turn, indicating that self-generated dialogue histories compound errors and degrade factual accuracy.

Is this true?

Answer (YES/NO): YES